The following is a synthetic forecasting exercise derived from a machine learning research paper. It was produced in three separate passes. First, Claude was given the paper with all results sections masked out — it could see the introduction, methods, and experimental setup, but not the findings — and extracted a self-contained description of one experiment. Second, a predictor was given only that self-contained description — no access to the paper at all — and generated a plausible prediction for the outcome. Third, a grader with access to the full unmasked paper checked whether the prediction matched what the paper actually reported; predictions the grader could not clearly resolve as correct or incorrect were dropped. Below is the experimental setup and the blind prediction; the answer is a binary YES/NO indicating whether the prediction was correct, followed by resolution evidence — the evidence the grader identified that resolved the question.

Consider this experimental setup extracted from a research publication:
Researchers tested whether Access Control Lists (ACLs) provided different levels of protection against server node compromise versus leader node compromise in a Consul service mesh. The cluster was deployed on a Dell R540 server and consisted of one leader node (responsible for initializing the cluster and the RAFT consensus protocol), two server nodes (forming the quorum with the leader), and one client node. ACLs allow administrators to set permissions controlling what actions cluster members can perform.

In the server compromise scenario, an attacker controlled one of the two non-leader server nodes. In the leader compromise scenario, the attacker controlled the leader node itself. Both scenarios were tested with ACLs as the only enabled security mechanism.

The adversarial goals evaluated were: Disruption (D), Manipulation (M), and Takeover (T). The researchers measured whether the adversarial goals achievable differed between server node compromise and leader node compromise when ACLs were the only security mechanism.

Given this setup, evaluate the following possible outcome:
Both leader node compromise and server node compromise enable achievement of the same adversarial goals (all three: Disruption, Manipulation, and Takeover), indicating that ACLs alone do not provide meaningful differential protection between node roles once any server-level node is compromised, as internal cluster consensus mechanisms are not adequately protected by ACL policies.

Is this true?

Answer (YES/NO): NO